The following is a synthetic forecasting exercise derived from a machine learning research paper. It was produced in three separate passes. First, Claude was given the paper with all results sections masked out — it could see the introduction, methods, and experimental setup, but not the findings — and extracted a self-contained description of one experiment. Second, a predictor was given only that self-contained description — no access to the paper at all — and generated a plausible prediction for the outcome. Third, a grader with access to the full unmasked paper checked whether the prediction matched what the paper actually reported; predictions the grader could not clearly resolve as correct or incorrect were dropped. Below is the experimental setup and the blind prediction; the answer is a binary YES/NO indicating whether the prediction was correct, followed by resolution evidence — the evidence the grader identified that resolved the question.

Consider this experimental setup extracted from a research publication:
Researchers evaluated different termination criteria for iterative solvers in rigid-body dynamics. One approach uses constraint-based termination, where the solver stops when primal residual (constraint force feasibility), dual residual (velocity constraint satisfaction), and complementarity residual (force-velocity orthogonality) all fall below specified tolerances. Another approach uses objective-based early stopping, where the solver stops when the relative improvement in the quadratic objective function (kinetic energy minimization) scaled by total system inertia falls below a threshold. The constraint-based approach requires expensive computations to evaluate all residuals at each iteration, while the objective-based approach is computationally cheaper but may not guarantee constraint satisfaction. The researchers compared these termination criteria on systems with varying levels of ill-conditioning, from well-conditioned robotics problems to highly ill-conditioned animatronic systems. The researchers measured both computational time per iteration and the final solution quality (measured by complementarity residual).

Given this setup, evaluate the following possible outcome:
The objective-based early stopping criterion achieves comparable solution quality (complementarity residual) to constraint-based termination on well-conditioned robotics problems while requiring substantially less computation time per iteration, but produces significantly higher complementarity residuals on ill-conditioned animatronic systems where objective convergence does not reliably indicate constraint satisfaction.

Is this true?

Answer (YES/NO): NO